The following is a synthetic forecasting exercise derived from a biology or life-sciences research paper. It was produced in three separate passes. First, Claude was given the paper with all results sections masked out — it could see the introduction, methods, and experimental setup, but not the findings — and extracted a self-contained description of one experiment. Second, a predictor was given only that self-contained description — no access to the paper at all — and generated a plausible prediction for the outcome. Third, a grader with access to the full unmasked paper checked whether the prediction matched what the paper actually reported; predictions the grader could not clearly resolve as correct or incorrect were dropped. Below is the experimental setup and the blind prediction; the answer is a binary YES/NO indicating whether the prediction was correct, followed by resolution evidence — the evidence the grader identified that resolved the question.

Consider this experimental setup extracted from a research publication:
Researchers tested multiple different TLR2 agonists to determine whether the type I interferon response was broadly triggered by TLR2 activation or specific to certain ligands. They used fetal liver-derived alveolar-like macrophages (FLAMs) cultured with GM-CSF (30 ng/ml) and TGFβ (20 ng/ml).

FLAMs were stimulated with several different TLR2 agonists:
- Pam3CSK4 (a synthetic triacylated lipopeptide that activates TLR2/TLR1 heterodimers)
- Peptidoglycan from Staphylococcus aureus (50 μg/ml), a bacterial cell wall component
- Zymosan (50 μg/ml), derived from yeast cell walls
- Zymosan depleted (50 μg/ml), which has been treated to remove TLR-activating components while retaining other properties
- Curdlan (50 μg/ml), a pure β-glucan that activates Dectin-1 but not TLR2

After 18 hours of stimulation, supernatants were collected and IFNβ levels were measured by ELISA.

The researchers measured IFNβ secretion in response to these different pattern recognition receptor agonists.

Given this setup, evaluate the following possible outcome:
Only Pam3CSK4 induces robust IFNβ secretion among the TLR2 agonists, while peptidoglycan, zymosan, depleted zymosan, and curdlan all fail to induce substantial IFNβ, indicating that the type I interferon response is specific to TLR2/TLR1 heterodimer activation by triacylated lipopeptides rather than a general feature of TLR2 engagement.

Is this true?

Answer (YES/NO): NO